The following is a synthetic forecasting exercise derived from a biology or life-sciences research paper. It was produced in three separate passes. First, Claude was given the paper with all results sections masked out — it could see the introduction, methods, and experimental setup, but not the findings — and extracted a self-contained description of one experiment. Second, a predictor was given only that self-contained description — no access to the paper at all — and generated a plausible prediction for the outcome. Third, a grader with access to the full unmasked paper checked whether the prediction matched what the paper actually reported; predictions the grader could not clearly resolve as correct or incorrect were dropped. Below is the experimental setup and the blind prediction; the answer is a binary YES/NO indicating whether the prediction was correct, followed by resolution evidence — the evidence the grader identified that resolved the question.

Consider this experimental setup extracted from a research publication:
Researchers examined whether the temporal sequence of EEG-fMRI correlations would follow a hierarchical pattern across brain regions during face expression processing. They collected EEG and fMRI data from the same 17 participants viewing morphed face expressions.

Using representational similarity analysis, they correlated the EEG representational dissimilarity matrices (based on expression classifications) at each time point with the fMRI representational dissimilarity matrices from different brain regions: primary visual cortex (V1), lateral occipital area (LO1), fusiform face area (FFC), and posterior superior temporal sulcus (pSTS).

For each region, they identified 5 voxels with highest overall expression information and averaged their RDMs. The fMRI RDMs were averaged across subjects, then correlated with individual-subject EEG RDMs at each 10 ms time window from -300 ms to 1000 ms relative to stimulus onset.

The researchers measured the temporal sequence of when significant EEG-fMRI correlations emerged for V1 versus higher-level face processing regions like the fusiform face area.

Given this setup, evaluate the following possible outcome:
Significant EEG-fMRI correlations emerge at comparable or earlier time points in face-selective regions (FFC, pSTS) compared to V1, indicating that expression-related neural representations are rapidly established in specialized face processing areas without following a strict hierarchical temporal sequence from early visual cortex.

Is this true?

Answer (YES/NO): NO